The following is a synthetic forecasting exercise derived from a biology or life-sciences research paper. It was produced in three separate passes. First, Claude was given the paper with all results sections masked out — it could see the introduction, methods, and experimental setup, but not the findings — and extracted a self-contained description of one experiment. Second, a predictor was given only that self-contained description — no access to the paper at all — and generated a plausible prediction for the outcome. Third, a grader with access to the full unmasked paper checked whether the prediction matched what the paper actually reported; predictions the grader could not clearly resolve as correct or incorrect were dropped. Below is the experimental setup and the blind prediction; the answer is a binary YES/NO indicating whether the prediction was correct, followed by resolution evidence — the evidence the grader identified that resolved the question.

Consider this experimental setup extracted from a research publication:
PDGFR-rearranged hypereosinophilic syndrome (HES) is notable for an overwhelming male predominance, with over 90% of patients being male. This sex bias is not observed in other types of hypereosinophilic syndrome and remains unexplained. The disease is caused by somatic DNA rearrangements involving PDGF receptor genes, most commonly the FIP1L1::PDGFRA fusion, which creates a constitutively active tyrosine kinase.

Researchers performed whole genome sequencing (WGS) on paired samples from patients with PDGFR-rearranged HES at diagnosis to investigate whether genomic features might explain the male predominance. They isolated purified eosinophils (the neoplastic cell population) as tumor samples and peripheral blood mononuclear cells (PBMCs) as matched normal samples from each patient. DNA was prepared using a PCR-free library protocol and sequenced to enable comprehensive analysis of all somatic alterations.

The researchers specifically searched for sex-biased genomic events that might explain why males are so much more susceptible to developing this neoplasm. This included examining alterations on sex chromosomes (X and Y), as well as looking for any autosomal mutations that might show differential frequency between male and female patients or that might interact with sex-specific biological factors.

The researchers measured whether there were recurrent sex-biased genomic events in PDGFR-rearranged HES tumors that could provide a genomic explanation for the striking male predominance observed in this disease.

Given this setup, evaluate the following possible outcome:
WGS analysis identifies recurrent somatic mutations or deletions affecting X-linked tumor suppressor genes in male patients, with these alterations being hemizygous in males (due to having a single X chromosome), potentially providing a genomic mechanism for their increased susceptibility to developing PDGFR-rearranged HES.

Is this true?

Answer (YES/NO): NO